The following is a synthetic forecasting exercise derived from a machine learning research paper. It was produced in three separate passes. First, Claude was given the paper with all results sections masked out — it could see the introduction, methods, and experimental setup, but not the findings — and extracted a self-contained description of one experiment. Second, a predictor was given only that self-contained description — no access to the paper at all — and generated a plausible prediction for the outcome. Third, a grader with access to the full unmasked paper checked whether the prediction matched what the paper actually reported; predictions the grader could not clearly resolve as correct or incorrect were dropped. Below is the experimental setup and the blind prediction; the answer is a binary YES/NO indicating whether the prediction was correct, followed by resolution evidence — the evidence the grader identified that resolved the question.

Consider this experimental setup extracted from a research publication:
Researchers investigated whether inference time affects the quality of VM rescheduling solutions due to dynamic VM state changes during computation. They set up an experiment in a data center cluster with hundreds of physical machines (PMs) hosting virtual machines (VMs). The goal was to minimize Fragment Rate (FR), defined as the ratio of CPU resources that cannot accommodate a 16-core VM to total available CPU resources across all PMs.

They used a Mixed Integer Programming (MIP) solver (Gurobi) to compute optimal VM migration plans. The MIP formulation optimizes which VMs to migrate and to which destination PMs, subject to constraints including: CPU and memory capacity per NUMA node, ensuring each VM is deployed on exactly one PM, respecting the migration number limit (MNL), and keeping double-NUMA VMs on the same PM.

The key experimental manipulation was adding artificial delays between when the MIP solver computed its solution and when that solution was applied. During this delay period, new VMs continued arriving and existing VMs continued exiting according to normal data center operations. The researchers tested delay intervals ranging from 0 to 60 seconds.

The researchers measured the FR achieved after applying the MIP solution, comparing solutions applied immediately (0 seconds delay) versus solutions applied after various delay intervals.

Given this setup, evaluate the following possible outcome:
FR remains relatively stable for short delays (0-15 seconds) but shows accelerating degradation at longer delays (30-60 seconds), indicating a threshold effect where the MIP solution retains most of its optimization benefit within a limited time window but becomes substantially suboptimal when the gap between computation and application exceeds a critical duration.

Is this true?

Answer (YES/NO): NO